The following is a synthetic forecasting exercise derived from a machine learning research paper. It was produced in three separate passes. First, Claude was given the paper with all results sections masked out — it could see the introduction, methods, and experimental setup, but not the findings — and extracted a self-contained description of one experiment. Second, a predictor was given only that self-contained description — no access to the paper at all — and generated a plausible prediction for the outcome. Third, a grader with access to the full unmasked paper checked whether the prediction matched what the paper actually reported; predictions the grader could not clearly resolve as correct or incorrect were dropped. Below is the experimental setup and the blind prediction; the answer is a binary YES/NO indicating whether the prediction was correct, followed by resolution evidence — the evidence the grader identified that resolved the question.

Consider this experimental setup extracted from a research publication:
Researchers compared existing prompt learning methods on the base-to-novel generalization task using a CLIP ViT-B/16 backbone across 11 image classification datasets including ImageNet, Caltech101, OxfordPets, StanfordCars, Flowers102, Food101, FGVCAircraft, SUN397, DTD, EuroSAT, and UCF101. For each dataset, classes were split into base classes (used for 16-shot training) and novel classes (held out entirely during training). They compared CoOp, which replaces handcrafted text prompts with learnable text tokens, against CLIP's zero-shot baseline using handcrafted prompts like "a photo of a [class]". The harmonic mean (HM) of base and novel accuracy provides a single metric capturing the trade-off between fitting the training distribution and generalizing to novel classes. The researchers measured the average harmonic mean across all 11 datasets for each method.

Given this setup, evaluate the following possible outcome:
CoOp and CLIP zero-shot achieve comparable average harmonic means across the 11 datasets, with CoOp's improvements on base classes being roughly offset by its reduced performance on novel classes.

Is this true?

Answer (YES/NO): YES